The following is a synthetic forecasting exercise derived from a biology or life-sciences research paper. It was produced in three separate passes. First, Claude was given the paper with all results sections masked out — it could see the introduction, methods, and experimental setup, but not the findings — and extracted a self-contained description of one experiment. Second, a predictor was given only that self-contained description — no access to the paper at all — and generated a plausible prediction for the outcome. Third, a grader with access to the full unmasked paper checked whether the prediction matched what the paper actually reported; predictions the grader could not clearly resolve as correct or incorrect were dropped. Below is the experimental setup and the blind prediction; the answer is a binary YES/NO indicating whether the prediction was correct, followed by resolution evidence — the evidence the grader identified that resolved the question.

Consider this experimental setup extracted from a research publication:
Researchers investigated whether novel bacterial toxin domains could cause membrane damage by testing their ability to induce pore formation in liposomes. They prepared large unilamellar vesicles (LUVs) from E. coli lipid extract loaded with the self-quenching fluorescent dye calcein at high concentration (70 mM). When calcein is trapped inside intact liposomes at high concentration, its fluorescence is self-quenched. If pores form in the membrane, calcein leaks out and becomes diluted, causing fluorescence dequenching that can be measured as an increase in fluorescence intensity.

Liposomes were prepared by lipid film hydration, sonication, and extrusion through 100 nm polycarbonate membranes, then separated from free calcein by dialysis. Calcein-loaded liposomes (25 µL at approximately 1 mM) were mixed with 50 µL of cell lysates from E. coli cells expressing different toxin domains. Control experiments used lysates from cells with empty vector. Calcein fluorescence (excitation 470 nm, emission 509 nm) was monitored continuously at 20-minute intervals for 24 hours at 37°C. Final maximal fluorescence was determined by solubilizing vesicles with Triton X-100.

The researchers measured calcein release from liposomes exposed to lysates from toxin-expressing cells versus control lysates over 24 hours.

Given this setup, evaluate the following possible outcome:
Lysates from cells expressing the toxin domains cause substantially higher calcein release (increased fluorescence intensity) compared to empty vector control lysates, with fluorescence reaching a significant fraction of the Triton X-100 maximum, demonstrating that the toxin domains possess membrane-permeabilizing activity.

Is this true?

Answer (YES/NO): NO